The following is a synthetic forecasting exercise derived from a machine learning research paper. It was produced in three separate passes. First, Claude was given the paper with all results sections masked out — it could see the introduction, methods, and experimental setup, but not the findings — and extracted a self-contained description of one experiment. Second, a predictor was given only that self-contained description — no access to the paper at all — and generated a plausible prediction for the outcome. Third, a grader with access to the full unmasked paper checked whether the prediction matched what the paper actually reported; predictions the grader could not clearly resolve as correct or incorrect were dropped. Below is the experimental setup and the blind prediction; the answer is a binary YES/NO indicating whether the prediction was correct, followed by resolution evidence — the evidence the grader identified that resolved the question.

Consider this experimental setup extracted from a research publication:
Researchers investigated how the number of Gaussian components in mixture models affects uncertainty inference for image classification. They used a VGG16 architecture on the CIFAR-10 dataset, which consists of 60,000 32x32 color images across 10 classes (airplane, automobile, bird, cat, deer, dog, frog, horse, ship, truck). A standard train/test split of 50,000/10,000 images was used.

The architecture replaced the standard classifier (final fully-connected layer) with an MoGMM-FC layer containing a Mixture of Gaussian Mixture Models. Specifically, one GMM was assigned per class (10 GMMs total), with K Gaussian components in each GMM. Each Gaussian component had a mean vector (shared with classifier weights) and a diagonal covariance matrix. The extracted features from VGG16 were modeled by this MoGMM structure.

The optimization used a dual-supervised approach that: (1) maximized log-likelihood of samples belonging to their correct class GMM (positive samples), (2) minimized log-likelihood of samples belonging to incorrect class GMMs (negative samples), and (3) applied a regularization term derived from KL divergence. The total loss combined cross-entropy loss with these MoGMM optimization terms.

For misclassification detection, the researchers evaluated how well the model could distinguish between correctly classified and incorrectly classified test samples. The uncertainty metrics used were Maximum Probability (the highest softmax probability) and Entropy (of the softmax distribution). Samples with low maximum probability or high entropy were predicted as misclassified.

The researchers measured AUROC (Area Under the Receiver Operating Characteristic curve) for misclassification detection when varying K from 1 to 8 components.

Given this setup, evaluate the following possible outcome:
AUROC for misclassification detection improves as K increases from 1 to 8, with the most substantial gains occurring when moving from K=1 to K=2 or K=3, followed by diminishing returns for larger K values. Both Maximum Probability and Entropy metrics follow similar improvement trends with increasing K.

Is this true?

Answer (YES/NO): NO